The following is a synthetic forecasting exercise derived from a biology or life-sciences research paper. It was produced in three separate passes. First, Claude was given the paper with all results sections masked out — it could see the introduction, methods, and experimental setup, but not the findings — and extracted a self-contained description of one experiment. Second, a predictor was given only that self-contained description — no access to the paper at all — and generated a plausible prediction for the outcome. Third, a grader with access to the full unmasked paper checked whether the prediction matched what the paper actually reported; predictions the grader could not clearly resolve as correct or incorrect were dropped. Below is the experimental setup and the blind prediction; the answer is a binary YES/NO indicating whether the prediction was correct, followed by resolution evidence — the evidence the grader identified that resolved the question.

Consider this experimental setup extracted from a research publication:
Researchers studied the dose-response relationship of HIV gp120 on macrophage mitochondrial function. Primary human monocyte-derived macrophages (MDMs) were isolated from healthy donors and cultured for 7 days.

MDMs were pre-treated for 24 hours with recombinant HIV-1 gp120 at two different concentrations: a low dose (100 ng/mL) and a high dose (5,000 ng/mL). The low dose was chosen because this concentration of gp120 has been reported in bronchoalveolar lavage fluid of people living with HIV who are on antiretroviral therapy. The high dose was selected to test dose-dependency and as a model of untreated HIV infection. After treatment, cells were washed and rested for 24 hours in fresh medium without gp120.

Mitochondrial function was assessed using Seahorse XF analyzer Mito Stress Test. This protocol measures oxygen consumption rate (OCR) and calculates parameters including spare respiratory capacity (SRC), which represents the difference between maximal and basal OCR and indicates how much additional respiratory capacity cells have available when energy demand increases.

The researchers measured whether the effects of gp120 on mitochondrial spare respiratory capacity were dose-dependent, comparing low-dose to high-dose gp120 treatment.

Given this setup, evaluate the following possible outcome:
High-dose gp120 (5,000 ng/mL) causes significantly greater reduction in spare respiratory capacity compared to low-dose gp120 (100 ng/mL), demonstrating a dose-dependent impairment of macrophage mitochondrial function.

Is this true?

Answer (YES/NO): NO